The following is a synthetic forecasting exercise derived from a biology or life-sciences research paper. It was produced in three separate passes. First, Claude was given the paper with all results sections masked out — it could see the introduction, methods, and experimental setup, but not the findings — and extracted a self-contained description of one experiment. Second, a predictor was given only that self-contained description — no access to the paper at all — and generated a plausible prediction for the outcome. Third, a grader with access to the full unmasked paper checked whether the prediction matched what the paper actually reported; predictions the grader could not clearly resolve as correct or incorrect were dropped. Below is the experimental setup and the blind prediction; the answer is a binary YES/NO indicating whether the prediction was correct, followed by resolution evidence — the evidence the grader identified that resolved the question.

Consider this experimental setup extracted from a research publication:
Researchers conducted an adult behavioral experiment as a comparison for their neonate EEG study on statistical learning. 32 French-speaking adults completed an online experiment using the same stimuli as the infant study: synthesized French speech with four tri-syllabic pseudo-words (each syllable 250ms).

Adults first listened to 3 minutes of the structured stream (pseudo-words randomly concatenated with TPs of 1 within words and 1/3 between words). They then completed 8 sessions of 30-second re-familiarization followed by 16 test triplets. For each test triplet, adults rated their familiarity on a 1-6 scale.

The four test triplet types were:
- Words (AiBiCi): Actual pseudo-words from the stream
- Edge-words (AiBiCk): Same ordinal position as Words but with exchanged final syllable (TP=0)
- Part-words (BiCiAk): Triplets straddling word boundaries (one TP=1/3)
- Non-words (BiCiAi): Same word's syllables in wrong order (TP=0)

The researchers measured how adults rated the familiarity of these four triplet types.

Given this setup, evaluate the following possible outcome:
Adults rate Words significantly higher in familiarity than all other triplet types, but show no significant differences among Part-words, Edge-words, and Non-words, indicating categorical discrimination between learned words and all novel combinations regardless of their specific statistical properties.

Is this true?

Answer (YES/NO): NO